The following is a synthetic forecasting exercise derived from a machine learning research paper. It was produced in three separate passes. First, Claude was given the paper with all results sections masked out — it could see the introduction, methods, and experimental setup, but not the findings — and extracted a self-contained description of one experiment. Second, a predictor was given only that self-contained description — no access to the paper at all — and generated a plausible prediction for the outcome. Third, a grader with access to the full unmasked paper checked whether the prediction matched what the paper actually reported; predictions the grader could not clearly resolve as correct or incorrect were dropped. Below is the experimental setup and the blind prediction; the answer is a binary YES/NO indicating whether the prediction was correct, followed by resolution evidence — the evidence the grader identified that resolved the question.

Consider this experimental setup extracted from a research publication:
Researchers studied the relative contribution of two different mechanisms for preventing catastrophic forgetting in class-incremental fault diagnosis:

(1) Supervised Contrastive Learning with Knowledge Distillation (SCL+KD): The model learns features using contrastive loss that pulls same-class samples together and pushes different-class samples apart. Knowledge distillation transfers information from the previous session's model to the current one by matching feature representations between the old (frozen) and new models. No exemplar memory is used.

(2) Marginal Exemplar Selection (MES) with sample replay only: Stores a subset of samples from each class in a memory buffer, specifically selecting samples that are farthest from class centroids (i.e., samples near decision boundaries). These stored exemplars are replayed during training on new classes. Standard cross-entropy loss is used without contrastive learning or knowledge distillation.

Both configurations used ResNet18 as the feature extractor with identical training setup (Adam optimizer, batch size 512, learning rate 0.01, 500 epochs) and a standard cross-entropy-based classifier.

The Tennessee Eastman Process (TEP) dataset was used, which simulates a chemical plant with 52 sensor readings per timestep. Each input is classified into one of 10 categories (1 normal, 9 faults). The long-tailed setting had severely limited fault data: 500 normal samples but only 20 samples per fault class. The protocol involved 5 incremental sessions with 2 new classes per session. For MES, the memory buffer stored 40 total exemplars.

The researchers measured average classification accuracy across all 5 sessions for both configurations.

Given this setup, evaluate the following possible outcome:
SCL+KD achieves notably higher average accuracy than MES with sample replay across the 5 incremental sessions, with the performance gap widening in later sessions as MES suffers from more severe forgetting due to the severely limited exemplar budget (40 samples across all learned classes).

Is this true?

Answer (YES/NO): NO